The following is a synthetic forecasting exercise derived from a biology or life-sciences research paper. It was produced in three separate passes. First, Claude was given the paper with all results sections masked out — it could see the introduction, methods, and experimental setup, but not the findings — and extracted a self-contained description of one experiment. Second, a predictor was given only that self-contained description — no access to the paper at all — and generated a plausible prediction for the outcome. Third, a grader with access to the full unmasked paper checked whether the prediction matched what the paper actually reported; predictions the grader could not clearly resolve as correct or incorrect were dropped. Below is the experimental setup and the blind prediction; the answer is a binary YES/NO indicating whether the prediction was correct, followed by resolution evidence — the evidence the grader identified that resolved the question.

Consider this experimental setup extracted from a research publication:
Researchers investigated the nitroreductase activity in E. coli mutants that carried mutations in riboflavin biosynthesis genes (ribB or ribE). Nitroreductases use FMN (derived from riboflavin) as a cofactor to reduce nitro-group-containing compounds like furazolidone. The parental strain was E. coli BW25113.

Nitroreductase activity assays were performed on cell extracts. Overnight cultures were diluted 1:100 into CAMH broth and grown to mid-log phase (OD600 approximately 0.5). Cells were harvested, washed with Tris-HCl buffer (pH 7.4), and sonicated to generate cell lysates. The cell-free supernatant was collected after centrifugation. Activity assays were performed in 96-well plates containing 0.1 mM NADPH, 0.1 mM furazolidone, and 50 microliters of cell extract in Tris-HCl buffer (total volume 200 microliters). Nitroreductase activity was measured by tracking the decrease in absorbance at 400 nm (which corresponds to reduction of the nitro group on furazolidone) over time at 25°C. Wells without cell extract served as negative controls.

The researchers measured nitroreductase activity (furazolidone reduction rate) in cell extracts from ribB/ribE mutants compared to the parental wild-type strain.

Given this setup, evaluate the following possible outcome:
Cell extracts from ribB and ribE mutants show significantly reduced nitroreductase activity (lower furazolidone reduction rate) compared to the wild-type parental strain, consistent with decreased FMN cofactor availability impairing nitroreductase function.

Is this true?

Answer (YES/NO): YES